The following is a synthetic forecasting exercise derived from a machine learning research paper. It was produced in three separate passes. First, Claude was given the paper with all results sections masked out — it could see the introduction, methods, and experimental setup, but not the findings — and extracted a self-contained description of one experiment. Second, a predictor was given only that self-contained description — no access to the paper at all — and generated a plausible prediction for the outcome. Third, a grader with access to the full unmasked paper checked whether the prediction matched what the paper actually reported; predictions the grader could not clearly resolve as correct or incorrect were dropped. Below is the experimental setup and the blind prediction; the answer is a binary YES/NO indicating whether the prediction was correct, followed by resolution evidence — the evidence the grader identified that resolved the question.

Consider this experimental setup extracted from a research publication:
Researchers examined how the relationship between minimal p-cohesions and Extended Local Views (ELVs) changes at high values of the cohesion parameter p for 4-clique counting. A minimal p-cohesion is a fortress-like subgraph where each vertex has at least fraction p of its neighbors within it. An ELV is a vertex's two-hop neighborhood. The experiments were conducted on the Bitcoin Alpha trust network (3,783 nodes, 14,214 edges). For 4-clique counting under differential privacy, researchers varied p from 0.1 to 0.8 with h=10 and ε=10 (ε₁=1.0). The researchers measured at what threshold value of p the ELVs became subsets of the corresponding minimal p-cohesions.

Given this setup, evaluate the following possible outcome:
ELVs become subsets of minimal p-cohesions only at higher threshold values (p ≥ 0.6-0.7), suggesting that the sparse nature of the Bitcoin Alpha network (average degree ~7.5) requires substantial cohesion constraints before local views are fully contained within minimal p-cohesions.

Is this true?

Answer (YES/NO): NO